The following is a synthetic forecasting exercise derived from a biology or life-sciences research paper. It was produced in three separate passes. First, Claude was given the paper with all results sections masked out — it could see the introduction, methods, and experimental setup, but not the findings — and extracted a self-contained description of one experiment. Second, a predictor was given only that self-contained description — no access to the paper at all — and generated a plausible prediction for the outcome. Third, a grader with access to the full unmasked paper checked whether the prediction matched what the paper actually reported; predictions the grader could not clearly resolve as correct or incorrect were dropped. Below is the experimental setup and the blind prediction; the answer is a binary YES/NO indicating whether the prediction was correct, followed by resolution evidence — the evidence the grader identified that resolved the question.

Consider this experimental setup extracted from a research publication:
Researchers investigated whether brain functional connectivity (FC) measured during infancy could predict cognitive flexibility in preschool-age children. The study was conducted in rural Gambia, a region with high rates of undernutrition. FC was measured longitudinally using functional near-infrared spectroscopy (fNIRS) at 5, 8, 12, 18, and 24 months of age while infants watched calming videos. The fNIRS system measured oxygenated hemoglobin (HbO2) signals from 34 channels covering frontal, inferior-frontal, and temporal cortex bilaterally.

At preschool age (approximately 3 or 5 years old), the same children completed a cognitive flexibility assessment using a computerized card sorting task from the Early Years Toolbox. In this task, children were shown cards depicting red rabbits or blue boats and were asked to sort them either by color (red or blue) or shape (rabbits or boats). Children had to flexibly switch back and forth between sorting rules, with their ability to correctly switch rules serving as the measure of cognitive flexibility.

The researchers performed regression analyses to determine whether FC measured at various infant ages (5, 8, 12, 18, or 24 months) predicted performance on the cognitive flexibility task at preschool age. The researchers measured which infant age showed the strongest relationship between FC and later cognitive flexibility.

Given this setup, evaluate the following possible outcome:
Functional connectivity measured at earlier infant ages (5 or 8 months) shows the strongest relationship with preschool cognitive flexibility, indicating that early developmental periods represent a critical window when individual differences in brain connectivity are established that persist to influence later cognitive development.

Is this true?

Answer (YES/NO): NO